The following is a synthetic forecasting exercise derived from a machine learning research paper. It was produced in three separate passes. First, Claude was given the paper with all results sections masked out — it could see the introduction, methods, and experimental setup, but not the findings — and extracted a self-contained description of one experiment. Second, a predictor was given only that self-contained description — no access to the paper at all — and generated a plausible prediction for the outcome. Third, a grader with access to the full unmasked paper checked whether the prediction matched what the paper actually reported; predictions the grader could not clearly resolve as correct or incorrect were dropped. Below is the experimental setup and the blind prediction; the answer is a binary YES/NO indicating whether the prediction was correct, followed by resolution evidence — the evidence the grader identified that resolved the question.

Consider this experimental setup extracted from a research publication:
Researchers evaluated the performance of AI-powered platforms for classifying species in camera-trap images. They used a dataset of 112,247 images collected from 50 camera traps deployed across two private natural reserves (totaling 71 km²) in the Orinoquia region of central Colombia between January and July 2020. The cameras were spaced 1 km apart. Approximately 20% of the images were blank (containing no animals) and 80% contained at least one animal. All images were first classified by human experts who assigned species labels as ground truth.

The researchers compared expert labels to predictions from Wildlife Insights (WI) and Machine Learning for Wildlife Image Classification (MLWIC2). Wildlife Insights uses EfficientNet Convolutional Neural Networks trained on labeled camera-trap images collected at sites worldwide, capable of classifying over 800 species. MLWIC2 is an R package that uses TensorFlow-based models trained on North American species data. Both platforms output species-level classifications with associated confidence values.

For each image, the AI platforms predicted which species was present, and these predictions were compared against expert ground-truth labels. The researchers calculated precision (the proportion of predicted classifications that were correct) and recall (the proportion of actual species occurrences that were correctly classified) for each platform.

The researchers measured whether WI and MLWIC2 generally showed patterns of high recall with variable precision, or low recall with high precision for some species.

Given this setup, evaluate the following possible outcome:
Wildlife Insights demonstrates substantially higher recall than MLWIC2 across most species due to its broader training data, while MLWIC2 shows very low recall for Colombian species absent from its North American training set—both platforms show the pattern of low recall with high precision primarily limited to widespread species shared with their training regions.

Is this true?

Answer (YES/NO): NO